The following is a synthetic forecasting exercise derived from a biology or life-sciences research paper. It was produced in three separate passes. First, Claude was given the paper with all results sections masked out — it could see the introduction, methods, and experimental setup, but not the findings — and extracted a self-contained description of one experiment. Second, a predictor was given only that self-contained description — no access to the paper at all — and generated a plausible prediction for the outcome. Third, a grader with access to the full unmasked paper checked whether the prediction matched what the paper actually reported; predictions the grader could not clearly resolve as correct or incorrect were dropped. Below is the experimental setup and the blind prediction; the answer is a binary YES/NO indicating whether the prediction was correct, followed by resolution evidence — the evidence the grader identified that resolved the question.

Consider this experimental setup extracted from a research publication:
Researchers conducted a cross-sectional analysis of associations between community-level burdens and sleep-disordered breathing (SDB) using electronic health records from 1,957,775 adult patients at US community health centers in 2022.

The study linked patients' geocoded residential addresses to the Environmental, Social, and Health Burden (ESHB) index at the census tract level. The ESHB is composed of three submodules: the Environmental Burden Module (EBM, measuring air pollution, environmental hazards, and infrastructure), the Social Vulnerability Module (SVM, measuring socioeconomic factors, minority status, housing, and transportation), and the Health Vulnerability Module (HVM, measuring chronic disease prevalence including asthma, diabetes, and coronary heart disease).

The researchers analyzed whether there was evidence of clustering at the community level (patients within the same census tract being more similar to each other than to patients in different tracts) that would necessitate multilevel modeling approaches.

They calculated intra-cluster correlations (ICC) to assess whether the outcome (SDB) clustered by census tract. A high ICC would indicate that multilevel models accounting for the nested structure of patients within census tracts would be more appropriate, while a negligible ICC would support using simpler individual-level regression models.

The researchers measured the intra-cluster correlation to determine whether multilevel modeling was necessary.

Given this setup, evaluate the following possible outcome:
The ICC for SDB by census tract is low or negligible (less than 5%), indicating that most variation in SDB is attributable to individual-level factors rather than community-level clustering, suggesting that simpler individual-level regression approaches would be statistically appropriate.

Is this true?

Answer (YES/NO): YES